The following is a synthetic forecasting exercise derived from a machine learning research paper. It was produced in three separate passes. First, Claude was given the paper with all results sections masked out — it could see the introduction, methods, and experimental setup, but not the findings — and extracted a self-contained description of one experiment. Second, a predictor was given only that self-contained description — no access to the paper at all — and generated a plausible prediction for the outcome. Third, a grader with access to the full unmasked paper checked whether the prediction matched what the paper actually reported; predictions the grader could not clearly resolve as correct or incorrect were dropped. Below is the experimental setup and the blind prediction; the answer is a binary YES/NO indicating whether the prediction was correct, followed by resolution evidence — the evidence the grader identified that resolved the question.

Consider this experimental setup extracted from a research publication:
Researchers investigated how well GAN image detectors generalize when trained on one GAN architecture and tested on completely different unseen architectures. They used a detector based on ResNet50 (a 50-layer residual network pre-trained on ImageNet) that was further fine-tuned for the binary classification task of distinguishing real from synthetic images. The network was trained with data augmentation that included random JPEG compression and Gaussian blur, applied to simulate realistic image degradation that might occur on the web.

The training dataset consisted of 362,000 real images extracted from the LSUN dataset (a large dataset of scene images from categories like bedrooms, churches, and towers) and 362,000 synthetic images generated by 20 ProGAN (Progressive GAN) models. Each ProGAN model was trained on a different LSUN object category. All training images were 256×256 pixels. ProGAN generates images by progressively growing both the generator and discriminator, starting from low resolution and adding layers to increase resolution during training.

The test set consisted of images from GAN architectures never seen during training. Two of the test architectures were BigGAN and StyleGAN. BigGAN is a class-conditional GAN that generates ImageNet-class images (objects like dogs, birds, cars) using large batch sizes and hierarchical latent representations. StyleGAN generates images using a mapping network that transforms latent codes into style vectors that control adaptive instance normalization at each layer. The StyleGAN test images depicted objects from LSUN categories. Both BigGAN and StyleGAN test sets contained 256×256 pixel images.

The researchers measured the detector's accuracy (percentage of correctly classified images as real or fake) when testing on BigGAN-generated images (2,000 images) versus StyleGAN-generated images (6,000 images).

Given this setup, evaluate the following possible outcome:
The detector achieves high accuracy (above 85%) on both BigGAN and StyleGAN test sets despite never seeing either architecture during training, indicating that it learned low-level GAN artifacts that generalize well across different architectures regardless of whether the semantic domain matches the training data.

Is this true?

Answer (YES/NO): NO